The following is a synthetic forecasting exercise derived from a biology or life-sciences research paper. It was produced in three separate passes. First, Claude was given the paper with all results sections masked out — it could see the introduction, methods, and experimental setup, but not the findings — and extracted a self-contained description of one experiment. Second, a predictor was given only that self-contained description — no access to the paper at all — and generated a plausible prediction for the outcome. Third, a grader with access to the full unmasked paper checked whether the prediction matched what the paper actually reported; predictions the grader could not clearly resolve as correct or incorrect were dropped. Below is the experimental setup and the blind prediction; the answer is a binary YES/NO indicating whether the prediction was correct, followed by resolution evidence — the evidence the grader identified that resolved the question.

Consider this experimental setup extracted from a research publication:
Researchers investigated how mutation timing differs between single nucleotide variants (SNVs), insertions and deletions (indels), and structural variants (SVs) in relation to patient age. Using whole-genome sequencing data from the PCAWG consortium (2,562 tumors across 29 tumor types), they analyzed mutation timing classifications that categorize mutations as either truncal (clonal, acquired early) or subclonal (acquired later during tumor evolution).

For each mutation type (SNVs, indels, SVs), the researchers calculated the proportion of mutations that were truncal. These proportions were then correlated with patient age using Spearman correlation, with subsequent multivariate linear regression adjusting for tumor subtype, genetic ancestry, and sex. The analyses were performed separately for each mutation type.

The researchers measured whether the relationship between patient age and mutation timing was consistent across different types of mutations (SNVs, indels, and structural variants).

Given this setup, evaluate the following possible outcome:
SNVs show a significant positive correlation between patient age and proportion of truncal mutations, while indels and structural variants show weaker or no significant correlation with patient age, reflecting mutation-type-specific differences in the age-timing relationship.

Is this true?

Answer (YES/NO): NO